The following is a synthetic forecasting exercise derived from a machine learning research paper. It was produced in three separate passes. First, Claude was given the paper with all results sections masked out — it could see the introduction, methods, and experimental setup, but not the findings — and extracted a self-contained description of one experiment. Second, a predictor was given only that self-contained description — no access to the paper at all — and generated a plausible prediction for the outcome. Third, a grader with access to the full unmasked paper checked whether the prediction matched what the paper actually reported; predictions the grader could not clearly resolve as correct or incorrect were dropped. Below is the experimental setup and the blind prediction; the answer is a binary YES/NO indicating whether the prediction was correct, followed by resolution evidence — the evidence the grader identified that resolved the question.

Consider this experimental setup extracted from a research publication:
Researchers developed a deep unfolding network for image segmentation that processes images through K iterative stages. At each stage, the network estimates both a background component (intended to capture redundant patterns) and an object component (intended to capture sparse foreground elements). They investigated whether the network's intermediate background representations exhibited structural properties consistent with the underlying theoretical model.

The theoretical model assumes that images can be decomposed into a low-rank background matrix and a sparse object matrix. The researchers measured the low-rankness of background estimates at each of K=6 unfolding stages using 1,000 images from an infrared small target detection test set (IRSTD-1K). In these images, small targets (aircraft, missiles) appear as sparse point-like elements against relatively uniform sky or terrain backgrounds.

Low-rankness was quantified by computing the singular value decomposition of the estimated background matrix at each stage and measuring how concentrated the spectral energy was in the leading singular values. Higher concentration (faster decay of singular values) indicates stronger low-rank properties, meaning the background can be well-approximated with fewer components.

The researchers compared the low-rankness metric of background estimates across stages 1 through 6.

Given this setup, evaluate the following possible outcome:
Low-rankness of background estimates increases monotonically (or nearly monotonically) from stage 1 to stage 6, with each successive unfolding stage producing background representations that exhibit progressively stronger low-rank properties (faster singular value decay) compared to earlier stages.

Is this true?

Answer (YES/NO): YES